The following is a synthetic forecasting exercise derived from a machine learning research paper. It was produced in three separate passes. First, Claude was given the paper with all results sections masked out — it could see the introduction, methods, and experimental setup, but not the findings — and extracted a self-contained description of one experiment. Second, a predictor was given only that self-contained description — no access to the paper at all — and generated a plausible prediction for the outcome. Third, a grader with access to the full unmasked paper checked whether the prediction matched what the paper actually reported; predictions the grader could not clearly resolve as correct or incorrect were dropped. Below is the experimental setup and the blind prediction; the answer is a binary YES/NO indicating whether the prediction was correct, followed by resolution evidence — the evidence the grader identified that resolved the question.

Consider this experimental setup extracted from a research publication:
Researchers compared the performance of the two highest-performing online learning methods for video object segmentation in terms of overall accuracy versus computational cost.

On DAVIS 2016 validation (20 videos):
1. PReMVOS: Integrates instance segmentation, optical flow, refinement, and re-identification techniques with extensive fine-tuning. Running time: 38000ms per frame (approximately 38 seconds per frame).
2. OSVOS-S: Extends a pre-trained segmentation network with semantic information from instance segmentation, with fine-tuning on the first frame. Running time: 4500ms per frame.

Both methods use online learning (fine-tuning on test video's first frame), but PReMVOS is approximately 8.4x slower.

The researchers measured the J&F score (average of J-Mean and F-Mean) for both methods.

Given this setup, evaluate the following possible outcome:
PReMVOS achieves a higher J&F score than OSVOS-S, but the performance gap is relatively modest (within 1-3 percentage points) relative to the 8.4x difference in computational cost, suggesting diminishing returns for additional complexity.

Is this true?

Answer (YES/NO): YES